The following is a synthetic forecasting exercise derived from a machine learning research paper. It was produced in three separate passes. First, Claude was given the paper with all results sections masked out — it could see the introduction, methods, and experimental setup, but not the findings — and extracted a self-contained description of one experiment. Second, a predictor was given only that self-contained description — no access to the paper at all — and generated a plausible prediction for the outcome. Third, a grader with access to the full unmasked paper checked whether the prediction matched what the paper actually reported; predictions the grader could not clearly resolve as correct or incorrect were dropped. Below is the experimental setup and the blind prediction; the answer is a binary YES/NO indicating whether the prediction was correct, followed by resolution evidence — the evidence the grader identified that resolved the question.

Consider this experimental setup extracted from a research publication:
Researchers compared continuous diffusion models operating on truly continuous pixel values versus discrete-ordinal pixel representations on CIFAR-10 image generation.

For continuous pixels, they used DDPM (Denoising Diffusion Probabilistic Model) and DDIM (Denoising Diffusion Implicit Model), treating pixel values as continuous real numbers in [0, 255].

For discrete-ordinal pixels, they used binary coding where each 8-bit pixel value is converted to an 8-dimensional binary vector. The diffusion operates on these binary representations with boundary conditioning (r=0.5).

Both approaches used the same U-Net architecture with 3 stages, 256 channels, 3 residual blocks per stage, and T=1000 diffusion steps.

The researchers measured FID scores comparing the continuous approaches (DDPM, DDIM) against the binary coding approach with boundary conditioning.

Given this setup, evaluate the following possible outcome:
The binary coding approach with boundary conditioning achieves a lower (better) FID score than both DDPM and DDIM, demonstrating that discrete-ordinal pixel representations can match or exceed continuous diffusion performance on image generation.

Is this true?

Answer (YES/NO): NO